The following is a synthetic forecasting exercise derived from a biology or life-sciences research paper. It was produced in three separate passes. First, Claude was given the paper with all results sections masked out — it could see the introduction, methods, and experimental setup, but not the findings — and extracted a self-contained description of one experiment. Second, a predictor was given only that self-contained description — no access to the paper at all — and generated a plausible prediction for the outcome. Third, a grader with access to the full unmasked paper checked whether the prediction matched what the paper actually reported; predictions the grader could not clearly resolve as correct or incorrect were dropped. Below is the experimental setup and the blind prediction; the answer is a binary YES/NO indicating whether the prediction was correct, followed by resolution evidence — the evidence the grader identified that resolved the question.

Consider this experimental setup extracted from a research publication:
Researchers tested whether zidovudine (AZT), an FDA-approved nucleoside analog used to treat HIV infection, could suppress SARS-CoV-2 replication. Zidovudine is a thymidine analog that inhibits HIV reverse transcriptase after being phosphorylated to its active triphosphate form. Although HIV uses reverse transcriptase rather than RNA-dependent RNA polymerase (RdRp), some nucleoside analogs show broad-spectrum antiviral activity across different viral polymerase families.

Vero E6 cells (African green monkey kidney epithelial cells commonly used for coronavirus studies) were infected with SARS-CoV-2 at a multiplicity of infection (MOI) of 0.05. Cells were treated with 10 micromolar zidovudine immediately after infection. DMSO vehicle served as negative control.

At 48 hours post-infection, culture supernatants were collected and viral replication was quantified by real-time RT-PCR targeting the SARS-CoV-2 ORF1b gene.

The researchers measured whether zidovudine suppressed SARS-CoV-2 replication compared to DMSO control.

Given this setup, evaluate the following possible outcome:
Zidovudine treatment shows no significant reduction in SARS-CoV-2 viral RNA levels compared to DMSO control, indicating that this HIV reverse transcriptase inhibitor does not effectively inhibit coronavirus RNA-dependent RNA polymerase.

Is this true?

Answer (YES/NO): YES